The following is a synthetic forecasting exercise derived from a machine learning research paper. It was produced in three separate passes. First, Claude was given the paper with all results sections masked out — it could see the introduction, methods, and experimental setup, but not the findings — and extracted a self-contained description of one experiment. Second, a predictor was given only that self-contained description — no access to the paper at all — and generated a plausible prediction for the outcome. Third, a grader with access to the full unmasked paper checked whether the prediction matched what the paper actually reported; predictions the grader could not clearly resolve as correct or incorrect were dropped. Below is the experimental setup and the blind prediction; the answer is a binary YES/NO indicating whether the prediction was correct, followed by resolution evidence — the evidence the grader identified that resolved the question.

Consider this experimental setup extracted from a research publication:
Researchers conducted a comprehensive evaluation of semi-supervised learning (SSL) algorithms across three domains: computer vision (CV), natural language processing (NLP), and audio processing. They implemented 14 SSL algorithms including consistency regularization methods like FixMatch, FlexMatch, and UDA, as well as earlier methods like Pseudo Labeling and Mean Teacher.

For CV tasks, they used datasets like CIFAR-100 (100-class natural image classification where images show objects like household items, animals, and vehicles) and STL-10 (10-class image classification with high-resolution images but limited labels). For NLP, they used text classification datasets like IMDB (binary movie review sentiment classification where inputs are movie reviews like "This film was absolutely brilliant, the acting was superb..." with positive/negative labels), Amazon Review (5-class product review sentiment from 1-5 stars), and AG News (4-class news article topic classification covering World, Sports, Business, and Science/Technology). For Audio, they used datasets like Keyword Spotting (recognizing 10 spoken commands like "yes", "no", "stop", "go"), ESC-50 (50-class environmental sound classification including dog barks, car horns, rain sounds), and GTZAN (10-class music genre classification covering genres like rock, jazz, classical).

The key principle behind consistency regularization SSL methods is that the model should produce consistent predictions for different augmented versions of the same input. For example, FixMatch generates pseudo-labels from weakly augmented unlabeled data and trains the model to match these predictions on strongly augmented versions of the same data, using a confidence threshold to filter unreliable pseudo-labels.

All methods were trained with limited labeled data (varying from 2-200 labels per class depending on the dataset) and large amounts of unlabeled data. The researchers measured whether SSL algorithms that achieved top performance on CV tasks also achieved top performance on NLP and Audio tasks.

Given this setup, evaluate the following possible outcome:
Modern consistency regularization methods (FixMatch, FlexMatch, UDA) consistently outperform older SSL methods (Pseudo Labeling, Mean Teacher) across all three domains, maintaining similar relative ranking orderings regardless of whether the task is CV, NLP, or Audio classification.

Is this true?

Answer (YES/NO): NO